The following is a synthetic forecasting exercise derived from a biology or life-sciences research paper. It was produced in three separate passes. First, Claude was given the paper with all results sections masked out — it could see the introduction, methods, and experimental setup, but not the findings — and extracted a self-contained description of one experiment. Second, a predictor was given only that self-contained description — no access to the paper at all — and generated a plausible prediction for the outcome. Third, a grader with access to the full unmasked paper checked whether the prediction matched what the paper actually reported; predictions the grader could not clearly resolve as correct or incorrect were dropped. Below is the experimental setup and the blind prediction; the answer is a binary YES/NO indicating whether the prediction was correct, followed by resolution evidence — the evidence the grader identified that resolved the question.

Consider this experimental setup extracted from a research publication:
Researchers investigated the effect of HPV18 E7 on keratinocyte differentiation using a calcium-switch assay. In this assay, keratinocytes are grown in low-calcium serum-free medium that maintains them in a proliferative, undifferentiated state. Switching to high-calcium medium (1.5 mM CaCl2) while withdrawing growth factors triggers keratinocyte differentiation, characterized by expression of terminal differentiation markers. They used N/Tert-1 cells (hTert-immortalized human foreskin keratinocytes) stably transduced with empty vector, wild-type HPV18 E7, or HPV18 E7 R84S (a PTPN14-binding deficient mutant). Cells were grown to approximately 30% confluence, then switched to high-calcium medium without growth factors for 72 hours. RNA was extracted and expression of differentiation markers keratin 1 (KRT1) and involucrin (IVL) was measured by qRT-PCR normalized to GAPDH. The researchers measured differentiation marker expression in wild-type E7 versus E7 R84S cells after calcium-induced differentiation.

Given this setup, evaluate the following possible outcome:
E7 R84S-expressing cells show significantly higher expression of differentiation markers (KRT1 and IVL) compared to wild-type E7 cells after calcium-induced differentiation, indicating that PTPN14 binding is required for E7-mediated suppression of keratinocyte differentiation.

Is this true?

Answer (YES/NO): YES